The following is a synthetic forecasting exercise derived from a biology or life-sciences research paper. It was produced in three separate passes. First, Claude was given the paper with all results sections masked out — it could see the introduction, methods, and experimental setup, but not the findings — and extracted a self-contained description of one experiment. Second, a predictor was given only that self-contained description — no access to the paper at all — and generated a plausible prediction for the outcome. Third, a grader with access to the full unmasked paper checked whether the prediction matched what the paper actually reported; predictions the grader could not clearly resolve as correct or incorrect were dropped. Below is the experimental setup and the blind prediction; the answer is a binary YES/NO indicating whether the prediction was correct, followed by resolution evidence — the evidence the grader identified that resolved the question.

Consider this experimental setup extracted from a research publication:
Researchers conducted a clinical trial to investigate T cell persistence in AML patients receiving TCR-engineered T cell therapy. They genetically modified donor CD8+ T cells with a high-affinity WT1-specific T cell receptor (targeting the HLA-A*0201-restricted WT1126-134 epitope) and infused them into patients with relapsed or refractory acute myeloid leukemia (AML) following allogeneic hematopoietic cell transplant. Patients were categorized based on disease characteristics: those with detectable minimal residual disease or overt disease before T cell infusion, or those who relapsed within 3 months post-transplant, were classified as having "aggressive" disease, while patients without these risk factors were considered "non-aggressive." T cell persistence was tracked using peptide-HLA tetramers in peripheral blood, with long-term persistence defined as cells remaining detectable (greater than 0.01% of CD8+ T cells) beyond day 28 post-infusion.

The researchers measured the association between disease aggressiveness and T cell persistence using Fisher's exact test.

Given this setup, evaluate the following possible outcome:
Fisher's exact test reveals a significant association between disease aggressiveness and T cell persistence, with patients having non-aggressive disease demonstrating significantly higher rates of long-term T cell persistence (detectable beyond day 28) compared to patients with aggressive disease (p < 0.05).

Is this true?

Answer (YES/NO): NO